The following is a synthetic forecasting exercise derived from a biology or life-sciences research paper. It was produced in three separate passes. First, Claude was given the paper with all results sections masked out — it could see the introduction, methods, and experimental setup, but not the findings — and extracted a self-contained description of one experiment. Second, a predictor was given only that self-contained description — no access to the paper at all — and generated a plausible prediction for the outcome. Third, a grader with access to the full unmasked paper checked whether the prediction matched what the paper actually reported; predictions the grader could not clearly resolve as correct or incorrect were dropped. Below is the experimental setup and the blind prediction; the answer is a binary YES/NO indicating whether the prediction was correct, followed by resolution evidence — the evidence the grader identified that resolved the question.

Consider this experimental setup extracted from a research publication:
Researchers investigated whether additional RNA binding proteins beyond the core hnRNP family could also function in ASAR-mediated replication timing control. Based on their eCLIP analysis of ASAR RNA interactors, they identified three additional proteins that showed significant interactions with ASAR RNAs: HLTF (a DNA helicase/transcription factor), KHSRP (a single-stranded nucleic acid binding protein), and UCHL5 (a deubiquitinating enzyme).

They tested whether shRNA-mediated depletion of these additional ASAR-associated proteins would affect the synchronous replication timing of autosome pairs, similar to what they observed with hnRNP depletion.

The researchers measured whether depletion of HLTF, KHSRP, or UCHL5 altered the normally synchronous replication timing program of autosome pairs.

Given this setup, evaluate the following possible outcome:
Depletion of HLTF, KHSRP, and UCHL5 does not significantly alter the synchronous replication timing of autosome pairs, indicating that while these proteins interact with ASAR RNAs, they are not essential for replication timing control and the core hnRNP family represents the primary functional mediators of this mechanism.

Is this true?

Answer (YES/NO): NO